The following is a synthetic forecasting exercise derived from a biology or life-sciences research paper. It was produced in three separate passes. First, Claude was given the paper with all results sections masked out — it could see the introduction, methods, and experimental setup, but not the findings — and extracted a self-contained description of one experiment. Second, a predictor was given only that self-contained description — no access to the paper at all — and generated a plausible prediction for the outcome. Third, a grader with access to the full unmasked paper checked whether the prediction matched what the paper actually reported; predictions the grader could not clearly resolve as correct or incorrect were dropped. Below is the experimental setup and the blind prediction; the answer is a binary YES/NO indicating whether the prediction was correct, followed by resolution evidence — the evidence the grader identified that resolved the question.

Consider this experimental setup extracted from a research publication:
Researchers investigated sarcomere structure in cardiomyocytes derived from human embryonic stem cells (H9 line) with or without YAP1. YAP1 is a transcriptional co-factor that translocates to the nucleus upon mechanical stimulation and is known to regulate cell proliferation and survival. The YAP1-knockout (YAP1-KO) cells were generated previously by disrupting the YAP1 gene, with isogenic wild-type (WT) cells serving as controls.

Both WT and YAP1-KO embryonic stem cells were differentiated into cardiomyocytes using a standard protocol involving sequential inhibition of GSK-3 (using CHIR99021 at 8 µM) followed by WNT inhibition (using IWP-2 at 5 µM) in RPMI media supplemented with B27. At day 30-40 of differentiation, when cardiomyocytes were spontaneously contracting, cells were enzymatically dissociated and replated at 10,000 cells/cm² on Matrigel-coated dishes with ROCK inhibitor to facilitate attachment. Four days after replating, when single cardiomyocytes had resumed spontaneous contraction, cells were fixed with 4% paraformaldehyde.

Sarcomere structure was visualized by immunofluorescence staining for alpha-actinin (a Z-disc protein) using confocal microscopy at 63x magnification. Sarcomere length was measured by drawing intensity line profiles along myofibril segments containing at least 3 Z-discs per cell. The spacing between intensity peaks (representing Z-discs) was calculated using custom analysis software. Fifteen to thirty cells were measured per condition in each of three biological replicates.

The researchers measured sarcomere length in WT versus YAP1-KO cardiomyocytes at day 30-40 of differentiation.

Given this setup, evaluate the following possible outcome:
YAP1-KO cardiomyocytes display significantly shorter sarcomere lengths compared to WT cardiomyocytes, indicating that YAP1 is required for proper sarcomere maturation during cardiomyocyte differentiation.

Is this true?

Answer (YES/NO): YES